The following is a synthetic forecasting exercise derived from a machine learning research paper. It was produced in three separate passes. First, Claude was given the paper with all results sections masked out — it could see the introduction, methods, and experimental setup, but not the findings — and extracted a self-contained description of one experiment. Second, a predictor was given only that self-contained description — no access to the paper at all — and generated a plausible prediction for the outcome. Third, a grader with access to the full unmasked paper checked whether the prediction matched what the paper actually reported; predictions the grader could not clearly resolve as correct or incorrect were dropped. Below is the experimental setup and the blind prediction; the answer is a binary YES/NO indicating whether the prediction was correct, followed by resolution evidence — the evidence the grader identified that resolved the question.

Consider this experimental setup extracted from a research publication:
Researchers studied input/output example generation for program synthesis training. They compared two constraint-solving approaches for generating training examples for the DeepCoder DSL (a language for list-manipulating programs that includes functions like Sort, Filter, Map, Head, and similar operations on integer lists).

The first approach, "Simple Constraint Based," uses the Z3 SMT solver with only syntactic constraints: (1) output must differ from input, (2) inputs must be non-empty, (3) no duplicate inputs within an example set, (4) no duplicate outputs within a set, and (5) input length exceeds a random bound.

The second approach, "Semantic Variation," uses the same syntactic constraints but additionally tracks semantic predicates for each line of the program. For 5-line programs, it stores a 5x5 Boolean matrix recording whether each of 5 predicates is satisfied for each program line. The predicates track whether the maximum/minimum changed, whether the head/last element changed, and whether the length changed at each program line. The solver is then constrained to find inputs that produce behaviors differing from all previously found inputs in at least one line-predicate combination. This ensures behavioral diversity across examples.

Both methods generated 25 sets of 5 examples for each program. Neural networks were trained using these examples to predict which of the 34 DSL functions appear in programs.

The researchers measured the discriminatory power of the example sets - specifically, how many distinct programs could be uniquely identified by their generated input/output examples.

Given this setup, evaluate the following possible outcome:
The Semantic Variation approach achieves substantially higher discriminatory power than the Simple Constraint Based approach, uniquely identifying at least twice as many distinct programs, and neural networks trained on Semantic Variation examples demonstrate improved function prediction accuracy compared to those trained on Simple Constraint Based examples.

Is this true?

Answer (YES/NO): NO